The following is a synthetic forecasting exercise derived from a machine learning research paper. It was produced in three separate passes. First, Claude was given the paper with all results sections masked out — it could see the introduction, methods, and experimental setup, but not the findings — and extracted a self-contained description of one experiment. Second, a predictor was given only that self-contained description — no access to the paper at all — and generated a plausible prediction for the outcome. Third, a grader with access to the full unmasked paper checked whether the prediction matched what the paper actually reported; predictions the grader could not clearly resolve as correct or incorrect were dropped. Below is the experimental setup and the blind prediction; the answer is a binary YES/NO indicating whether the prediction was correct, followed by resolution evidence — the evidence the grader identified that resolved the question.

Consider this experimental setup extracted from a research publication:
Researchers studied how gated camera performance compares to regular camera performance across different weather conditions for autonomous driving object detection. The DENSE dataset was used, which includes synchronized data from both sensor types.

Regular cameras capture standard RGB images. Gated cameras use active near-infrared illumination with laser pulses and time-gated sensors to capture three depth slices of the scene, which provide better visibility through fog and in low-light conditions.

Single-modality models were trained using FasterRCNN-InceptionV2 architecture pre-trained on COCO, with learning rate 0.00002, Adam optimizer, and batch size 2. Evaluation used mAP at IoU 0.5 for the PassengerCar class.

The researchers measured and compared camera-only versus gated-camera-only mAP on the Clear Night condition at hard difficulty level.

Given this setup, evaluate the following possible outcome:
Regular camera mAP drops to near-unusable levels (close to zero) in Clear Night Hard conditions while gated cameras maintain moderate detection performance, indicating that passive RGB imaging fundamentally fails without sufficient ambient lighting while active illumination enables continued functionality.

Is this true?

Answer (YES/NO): NO